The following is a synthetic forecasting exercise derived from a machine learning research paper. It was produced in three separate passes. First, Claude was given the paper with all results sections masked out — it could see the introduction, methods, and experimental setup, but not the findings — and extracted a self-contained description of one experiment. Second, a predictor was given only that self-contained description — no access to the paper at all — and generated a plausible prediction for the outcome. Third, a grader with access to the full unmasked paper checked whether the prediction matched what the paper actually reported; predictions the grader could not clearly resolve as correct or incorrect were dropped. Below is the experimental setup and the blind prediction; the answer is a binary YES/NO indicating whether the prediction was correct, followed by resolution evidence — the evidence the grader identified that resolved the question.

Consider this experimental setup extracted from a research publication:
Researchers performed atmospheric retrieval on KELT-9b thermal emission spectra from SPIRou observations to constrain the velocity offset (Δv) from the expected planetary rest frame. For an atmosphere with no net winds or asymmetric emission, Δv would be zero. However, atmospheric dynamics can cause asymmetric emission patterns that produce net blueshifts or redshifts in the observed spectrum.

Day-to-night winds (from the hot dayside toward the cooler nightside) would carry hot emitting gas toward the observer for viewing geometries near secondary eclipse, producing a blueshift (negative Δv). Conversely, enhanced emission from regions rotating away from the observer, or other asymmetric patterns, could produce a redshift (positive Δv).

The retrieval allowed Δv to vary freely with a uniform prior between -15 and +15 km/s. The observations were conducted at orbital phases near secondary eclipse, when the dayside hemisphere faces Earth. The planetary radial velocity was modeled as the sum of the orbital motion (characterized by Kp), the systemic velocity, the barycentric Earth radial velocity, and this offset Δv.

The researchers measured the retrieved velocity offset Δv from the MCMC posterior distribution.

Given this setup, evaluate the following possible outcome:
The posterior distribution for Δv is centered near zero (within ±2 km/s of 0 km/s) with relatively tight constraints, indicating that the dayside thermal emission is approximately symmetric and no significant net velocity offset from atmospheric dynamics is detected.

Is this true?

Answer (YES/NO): NO